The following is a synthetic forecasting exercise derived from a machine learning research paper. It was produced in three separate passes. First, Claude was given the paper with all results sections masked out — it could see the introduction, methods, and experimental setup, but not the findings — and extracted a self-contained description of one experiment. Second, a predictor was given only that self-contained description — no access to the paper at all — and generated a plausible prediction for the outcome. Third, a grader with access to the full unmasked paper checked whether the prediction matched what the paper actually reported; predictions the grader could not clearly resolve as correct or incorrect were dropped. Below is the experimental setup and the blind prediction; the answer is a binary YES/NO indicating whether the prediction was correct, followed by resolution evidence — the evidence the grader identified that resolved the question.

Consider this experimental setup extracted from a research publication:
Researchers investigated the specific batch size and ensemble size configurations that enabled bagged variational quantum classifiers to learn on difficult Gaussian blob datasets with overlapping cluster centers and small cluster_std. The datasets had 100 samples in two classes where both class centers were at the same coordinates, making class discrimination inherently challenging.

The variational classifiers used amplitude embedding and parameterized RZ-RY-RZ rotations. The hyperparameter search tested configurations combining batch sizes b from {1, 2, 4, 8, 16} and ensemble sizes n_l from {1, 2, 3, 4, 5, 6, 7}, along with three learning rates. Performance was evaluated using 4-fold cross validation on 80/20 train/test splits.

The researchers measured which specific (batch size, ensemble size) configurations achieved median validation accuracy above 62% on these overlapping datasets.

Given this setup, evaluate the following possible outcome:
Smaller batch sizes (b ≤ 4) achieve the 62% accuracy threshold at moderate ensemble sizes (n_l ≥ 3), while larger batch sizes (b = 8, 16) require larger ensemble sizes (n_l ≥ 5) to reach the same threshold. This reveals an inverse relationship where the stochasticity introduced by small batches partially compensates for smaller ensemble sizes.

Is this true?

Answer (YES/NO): NO